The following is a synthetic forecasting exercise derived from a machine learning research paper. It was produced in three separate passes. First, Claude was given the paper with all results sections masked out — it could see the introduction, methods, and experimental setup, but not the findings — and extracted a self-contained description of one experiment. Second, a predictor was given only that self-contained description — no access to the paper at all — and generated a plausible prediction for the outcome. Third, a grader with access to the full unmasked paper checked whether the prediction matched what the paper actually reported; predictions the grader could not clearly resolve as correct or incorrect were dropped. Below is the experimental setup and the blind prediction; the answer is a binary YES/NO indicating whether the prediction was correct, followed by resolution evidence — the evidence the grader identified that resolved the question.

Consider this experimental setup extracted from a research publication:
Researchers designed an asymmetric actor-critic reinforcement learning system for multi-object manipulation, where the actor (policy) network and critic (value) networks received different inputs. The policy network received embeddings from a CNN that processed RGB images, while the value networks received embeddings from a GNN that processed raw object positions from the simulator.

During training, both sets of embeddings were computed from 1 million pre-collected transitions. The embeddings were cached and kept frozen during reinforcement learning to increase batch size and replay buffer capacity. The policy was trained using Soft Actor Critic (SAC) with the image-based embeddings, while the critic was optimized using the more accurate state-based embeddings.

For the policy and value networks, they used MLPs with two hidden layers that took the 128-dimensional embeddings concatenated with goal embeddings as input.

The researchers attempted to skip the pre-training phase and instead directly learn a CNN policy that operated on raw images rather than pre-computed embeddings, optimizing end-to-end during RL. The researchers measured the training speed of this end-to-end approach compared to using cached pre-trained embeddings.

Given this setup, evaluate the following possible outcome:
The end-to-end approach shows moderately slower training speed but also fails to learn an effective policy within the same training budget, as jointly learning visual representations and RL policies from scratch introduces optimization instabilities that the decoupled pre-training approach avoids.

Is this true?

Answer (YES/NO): NO